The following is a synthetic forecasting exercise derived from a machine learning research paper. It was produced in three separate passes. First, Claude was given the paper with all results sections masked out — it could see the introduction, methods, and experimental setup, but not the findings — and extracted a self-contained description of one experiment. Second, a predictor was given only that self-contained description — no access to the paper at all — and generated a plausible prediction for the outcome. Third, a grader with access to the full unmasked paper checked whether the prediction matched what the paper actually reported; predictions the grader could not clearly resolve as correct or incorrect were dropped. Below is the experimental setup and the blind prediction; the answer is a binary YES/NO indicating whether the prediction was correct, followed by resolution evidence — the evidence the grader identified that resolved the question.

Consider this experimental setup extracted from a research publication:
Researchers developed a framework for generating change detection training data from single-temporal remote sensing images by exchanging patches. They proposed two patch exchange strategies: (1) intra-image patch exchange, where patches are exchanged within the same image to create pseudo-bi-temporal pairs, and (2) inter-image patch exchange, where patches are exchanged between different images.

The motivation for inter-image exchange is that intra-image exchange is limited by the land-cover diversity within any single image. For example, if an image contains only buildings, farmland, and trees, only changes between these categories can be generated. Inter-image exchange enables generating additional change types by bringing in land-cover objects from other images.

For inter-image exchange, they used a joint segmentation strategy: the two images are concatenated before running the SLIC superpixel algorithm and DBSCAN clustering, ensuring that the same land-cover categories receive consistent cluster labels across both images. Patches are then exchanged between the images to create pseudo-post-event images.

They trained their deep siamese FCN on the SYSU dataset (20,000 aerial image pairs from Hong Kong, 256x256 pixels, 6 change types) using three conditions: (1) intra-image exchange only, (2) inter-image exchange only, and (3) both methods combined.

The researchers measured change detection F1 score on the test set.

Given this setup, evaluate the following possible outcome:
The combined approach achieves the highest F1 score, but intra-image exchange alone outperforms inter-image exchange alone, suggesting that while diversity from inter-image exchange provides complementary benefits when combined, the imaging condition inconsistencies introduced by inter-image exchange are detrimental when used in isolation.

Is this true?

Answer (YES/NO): NO